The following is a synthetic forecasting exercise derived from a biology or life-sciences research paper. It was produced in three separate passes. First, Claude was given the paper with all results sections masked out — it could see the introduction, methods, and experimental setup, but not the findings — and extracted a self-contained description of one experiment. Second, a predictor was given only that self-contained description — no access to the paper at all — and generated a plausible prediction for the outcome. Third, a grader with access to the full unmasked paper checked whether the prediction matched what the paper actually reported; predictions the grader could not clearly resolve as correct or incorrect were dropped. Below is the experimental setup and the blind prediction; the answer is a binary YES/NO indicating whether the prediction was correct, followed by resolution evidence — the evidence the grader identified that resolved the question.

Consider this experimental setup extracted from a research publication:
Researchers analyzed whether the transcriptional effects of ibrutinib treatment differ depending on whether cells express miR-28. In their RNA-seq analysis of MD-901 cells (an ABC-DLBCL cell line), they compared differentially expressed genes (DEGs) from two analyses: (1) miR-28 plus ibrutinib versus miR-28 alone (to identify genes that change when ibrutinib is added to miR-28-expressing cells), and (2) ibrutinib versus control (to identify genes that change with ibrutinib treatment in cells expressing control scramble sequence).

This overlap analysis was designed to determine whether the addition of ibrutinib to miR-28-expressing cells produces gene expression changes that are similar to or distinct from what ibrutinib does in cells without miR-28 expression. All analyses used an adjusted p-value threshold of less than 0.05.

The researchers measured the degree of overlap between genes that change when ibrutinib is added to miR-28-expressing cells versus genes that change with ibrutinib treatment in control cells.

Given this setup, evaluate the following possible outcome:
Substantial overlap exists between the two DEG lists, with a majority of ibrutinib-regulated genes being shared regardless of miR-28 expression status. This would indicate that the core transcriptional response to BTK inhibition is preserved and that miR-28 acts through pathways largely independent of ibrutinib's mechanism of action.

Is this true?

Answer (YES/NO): NO